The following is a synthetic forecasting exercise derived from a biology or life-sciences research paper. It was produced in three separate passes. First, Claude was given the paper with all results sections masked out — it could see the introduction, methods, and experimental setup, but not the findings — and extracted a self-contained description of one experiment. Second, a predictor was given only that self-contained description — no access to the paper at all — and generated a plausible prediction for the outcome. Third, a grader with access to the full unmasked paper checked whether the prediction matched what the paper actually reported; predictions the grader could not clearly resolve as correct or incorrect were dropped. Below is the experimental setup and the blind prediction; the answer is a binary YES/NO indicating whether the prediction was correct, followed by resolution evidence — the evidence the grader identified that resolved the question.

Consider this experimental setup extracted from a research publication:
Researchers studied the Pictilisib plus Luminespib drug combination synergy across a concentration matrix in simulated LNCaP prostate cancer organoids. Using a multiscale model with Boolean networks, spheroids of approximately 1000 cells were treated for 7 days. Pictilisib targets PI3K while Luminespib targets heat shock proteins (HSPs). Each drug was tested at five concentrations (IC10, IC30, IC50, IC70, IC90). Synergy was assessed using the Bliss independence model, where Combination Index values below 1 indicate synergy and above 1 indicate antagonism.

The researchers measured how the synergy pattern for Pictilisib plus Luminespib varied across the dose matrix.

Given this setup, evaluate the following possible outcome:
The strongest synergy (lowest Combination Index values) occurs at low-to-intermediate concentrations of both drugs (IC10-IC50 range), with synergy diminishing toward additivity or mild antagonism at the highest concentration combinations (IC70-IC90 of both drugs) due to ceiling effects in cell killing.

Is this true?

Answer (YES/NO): NO